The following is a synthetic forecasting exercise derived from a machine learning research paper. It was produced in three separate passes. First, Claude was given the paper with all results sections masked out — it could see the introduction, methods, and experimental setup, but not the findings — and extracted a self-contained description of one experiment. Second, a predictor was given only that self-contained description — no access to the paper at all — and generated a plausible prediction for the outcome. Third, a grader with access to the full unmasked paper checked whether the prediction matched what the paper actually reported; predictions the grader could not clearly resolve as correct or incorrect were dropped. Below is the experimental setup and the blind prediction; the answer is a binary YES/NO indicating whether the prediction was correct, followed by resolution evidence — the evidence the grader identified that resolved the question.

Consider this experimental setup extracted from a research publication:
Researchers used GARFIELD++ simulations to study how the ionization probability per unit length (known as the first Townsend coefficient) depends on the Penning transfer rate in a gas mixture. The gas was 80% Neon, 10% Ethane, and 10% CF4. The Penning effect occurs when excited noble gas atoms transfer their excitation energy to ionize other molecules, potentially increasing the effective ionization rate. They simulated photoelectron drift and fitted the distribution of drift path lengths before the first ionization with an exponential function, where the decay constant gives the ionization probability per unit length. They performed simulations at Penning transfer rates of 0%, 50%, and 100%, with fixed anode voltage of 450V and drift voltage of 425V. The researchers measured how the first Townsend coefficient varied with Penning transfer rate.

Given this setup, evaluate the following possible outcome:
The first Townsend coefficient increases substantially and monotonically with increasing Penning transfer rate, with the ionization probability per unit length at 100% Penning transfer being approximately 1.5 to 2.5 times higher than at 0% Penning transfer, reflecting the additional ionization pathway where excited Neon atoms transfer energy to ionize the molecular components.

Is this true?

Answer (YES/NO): YES